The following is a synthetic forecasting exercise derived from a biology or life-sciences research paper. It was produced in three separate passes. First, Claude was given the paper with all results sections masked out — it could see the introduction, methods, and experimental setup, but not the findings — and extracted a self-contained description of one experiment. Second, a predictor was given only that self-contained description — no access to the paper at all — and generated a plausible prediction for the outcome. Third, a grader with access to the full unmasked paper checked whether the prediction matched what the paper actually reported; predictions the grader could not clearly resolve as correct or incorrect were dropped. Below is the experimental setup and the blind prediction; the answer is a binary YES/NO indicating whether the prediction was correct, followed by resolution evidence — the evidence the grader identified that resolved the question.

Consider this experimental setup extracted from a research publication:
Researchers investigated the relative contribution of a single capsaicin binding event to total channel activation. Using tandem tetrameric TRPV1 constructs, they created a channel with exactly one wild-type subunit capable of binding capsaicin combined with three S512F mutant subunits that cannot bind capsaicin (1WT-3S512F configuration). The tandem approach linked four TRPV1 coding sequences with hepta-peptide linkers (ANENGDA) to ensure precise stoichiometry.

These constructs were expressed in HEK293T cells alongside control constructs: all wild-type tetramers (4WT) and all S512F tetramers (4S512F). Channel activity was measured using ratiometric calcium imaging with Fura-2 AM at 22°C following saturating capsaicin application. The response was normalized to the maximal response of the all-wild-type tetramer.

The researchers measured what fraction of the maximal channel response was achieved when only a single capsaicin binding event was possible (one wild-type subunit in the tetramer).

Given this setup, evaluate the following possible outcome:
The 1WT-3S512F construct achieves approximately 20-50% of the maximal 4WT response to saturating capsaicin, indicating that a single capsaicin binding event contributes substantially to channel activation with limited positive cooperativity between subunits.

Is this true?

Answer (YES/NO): NO